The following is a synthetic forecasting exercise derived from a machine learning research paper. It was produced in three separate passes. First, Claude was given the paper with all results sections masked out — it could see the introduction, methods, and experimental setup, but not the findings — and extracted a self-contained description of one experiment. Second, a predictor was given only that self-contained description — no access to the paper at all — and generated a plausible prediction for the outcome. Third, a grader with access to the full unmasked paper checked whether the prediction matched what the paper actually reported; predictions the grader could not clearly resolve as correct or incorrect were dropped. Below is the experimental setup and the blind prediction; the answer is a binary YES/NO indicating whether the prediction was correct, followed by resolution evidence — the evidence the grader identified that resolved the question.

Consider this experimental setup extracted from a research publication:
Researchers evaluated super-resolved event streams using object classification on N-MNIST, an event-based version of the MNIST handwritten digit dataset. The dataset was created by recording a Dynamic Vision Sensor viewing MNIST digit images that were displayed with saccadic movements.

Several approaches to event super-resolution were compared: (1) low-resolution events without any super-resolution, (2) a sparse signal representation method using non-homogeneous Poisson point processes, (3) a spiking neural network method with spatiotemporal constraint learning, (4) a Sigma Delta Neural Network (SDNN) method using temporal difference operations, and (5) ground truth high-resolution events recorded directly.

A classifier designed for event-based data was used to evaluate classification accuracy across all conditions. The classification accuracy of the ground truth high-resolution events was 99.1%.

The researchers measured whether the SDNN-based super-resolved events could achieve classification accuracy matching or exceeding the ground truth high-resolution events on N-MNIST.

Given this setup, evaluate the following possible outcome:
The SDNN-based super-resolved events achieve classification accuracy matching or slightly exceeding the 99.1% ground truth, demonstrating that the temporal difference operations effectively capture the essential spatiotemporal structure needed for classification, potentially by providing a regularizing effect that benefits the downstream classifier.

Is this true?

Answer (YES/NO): YES